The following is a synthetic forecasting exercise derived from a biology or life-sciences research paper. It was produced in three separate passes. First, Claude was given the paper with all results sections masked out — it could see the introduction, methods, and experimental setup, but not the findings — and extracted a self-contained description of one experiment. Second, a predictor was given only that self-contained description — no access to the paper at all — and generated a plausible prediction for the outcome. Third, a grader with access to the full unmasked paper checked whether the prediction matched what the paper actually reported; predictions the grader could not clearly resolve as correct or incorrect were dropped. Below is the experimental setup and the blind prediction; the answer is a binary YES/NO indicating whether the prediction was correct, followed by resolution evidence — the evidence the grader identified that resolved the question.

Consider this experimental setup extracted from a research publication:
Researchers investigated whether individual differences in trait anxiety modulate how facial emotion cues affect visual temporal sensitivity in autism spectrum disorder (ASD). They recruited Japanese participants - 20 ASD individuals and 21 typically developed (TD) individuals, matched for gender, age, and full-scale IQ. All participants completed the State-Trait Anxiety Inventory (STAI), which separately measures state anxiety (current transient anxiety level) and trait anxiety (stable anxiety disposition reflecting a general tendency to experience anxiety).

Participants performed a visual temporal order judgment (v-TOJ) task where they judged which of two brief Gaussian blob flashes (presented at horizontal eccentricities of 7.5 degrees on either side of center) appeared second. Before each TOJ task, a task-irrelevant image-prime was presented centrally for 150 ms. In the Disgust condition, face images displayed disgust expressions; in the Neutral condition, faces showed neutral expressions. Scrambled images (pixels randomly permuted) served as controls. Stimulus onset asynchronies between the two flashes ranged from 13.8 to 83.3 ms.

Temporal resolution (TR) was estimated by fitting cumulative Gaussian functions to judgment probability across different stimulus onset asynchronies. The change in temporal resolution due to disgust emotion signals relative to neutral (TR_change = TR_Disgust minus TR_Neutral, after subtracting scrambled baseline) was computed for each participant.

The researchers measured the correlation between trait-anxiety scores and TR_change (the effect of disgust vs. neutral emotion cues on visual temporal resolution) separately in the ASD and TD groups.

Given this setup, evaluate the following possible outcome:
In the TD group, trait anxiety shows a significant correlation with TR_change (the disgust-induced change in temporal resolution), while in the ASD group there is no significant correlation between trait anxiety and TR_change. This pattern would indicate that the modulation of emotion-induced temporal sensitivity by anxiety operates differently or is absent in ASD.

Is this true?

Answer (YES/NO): NO